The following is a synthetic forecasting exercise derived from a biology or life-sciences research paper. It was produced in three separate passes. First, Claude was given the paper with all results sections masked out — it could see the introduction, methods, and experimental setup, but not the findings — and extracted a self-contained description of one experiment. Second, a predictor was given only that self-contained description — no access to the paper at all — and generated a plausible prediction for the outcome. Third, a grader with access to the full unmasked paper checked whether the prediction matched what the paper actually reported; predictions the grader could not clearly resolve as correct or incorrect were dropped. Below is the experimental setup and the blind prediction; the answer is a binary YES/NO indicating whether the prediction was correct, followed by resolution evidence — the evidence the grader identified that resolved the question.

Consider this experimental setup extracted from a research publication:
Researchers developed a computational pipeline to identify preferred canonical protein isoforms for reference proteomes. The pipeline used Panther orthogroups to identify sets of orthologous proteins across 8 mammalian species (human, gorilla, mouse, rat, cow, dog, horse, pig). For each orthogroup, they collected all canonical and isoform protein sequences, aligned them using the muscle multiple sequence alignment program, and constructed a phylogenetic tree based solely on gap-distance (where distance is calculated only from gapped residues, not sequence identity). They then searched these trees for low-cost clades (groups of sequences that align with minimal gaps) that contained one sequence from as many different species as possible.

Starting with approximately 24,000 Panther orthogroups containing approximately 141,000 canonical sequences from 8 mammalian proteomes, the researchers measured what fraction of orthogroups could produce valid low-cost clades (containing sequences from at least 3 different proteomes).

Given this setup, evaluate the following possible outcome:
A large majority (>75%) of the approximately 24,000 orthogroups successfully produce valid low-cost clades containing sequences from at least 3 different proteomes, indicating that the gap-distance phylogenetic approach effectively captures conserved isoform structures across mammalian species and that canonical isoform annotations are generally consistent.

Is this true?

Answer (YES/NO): NO